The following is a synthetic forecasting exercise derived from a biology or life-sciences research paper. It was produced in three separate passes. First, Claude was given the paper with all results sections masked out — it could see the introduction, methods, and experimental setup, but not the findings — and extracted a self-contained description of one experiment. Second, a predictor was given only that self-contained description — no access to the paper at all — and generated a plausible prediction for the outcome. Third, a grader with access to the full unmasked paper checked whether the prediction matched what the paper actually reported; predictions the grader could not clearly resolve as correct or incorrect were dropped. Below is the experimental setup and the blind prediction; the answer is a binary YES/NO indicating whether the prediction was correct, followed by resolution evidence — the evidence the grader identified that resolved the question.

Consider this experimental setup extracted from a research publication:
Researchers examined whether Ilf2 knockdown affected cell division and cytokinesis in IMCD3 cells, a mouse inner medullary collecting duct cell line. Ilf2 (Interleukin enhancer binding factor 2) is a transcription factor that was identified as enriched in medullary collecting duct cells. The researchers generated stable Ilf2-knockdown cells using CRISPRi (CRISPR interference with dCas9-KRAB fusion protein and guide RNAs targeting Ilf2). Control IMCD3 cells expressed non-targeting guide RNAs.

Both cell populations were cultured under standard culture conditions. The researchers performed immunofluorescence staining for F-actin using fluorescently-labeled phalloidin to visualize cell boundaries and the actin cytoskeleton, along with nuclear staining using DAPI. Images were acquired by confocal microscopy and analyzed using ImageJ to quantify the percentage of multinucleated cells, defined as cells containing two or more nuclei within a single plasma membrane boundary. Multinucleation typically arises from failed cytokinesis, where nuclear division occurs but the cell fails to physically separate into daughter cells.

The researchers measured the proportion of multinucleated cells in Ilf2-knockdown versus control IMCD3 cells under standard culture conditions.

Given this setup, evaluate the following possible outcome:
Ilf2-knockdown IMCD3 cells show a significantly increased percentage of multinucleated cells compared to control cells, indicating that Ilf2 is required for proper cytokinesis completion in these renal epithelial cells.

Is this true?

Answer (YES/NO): YES